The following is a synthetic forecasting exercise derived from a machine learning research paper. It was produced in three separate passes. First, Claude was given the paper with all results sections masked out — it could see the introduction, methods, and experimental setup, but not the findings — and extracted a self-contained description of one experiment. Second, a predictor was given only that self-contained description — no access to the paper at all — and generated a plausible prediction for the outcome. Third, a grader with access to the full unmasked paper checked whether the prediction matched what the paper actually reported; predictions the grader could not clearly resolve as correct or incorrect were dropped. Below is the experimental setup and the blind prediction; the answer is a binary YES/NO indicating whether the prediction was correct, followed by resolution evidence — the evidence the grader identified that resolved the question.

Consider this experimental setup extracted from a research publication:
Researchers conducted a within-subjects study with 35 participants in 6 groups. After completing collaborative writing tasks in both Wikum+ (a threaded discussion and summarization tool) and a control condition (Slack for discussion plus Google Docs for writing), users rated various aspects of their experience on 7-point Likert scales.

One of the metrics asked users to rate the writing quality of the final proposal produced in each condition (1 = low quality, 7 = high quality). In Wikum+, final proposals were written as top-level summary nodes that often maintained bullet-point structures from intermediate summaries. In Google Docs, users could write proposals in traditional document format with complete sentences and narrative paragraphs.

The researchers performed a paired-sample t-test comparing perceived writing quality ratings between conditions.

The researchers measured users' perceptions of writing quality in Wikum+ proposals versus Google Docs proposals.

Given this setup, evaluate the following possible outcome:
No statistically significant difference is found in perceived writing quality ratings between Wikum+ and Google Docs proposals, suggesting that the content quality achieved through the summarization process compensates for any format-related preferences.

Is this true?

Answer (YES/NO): NO